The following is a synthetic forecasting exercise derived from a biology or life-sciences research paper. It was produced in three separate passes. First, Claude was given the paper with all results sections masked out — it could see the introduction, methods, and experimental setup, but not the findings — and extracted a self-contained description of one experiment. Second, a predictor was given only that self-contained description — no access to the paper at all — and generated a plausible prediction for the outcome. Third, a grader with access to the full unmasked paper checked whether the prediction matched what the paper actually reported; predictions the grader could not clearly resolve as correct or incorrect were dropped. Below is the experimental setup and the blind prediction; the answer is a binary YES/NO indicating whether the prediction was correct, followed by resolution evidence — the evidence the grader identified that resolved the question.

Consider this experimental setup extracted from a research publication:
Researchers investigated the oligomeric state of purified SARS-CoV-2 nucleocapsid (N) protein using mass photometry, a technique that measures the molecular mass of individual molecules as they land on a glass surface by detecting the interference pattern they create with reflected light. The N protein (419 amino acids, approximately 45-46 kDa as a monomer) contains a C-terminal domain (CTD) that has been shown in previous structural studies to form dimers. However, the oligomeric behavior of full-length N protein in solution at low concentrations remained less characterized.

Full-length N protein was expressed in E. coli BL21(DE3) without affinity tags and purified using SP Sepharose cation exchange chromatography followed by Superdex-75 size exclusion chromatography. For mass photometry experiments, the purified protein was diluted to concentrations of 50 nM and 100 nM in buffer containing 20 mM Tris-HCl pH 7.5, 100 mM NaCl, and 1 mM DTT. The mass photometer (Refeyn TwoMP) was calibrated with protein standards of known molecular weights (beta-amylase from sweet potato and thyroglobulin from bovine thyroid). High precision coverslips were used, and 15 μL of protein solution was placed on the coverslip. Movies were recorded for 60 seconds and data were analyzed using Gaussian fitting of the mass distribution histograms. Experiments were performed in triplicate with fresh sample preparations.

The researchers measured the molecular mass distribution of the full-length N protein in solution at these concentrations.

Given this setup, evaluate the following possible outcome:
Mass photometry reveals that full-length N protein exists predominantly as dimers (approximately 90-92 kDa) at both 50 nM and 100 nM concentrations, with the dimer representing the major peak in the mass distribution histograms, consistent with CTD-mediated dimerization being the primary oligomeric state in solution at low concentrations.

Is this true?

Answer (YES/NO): YES